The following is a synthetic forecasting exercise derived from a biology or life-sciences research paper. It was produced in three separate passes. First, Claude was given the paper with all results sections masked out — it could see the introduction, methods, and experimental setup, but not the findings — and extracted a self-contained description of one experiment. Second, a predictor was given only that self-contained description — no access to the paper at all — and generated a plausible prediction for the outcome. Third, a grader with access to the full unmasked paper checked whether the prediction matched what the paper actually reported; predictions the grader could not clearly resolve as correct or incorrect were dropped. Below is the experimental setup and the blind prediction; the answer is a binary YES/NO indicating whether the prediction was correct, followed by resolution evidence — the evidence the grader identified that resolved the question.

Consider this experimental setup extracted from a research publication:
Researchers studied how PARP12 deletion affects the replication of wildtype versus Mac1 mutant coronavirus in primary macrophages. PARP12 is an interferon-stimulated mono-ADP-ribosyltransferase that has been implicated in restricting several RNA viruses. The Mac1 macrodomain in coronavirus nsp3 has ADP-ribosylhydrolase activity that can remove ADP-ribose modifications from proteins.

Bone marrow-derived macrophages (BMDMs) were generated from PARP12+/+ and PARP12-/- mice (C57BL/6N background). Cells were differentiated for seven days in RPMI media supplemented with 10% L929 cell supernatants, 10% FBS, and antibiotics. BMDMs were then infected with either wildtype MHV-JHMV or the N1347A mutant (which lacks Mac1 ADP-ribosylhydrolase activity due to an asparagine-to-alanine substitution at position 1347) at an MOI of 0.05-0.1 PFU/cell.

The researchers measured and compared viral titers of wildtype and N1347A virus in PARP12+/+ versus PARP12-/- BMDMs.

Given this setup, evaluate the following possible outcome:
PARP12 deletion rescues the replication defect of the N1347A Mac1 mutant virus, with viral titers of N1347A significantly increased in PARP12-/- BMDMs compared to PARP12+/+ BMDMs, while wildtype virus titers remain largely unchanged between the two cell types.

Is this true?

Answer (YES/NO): YES